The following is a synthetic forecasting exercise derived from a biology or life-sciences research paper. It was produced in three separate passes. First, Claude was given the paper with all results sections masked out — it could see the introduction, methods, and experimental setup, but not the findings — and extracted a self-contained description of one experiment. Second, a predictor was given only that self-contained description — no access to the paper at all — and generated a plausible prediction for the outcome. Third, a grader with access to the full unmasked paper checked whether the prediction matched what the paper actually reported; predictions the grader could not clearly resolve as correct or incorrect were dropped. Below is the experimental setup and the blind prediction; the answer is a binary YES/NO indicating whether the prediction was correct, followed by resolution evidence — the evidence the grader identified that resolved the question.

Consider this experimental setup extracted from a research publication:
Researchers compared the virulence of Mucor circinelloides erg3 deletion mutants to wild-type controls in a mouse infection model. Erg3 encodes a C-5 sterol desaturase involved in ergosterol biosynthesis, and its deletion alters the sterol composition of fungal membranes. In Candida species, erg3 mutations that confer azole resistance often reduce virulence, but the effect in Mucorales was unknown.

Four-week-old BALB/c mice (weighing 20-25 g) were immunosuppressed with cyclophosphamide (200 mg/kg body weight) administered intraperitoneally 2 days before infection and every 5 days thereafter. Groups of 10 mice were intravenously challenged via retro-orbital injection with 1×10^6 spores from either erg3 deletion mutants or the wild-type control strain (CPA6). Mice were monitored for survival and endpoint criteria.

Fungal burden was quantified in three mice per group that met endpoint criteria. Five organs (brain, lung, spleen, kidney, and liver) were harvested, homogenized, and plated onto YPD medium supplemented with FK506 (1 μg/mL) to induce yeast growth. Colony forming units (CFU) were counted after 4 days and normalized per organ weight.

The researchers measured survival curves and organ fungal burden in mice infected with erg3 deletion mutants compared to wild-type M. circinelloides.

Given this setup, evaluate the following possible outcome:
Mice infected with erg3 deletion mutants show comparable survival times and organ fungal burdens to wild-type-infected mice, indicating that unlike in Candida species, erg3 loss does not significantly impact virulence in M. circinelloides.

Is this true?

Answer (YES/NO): NO